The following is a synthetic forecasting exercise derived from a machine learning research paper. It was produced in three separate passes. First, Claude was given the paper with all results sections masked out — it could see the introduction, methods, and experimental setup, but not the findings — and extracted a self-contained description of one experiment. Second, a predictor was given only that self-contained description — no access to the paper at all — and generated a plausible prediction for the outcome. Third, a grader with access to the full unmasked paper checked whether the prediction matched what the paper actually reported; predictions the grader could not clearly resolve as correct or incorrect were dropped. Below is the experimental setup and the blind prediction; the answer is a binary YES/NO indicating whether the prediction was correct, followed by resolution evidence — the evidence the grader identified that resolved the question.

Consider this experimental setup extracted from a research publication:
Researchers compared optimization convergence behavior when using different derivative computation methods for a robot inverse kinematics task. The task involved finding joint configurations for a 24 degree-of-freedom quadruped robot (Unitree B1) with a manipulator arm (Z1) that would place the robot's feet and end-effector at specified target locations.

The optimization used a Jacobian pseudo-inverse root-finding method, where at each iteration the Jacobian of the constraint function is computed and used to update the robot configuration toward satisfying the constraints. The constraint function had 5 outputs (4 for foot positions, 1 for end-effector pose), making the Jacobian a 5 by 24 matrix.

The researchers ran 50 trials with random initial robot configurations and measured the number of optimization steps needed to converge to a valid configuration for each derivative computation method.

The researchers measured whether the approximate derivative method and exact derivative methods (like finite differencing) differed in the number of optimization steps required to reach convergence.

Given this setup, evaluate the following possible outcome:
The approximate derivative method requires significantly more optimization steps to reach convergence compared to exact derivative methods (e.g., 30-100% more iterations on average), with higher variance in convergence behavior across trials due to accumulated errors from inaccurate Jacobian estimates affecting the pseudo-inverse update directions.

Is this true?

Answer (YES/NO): NO